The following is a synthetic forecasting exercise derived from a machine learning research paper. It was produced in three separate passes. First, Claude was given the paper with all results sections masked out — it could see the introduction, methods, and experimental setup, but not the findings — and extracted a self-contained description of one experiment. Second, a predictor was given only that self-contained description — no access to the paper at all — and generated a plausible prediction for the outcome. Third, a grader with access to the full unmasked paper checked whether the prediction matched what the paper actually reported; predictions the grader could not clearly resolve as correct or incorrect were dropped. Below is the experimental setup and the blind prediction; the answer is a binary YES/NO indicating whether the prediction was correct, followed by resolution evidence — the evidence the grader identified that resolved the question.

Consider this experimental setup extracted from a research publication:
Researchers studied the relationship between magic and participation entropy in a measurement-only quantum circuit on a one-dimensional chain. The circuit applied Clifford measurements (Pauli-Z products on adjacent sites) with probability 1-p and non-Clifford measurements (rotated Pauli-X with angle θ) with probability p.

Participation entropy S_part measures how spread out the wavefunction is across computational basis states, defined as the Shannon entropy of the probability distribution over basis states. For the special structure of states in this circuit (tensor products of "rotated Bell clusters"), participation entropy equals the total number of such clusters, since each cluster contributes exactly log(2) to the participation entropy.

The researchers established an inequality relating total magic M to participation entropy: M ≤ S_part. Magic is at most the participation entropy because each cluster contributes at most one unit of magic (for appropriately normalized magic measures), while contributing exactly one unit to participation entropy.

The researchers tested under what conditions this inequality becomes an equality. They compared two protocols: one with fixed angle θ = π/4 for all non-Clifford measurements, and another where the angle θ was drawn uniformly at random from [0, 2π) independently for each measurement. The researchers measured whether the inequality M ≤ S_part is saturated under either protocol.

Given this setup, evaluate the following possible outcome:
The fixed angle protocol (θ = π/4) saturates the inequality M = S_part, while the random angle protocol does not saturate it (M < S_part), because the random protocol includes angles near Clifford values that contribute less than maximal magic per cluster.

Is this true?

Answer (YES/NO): NO